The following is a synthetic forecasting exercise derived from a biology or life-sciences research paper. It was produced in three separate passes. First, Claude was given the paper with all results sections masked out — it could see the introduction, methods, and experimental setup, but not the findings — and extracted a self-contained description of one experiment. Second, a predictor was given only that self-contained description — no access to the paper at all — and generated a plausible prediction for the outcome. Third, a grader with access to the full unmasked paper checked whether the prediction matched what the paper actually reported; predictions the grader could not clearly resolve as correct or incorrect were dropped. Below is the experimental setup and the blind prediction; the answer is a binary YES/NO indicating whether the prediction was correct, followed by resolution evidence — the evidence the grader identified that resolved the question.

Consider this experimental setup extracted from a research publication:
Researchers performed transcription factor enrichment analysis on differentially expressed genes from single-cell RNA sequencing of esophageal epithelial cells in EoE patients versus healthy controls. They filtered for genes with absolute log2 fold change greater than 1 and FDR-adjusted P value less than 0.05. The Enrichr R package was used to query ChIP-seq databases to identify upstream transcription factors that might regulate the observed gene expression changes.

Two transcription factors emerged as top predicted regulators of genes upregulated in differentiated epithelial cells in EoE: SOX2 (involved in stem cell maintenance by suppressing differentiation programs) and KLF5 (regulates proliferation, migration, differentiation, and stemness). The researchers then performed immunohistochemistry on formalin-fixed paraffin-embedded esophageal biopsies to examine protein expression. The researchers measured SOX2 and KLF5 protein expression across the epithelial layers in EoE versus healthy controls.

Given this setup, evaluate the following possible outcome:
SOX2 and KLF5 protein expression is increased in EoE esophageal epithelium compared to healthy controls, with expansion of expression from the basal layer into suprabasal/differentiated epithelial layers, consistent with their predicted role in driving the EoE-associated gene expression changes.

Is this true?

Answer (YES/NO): YES